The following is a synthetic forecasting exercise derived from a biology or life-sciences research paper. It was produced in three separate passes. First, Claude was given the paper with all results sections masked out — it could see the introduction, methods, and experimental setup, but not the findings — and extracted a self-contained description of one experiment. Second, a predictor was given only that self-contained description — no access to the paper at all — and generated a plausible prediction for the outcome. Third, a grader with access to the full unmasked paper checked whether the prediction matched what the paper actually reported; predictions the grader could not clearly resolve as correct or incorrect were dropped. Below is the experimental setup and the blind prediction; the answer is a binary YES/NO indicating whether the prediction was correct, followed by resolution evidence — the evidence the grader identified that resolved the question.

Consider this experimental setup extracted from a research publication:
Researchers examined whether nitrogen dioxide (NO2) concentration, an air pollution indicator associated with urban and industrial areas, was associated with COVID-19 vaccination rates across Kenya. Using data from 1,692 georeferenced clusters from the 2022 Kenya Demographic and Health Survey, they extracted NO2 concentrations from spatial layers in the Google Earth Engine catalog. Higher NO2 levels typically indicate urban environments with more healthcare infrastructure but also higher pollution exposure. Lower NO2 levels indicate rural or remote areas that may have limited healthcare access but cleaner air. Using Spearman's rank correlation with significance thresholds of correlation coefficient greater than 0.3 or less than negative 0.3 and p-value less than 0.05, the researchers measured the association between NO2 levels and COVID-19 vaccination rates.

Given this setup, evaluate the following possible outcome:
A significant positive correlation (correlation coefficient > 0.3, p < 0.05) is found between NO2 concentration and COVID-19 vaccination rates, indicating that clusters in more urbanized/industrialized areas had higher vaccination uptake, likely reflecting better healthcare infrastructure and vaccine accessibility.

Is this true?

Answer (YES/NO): YES